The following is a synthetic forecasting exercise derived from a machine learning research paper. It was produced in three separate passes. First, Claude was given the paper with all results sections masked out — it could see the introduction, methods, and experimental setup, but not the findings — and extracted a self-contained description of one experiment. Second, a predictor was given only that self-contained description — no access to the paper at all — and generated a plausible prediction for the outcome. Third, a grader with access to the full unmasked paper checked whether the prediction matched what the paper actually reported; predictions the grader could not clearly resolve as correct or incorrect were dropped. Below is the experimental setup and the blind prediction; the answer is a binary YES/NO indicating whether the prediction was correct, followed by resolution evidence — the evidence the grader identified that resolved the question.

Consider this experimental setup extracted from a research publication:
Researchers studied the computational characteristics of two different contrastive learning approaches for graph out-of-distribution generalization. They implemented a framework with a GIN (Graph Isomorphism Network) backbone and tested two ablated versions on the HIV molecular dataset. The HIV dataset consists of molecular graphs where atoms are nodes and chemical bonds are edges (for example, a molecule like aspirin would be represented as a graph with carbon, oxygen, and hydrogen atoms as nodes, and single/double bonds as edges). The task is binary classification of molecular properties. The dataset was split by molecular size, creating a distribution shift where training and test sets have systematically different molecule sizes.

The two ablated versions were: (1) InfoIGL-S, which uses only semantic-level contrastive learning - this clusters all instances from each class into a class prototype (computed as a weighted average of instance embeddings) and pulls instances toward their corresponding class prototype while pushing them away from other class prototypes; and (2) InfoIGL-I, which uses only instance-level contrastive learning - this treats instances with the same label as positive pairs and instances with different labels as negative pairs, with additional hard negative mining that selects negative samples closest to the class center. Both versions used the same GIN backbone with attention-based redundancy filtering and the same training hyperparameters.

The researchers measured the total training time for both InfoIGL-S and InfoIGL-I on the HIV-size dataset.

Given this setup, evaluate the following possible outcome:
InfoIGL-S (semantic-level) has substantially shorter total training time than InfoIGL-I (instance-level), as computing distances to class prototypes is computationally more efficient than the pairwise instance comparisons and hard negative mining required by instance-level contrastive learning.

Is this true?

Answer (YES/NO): NO